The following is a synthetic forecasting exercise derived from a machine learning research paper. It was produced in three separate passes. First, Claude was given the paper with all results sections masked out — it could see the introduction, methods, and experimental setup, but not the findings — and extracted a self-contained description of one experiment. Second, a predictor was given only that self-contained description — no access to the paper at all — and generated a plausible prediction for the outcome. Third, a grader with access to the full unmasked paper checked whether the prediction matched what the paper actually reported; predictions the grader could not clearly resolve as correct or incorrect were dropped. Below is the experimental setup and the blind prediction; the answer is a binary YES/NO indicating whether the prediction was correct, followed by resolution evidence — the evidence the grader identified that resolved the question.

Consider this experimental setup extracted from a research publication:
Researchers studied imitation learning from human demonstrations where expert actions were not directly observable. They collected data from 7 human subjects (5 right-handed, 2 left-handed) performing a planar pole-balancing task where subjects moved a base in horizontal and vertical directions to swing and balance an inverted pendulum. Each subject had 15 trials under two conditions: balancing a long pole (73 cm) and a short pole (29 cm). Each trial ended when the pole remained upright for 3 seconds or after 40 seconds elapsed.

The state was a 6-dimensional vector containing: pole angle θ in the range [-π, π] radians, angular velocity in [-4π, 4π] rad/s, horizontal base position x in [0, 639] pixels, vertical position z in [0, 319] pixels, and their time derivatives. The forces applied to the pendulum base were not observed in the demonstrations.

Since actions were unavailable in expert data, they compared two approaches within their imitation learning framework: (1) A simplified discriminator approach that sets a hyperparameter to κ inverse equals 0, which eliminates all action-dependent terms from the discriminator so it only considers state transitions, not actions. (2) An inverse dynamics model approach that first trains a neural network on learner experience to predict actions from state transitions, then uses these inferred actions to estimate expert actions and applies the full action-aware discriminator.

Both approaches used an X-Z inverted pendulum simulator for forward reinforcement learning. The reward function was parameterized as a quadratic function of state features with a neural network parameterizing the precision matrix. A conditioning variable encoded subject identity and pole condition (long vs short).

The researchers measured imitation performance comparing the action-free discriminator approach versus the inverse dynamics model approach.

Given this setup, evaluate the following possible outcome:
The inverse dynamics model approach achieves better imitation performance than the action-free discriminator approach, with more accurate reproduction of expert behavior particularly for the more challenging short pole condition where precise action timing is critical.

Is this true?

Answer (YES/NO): NO